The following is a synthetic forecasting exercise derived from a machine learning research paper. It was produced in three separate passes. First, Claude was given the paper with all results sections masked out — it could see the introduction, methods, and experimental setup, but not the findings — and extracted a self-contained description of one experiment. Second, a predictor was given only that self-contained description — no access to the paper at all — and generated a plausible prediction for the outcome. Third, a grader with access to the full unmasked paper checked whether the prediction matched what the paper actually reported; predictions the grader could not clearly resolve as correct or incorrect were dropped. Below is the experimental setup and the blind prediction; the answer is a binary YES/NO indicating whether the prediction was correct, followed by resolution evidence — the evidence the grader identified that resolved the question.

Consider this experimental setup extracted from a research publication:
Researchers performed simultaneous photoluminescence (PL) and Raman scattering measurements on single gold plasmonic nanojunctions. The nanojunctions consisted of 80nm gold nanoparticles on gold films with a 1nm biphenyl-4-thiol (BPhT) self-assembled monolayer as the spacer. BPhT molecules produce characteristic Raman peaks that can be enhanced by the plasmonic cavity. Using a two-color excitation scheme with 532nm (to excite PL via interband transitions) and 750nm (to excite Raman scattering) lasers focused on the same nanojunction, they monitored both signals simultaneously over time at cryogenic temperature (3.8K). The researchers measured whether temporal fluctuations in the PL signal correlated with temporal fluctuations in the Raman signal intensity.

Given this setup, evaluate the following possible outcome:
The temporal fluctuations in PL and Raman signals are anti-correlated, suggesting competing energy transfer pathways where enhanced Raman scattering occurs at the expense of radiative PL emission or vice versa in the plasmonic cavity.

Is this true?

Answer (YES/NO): NO